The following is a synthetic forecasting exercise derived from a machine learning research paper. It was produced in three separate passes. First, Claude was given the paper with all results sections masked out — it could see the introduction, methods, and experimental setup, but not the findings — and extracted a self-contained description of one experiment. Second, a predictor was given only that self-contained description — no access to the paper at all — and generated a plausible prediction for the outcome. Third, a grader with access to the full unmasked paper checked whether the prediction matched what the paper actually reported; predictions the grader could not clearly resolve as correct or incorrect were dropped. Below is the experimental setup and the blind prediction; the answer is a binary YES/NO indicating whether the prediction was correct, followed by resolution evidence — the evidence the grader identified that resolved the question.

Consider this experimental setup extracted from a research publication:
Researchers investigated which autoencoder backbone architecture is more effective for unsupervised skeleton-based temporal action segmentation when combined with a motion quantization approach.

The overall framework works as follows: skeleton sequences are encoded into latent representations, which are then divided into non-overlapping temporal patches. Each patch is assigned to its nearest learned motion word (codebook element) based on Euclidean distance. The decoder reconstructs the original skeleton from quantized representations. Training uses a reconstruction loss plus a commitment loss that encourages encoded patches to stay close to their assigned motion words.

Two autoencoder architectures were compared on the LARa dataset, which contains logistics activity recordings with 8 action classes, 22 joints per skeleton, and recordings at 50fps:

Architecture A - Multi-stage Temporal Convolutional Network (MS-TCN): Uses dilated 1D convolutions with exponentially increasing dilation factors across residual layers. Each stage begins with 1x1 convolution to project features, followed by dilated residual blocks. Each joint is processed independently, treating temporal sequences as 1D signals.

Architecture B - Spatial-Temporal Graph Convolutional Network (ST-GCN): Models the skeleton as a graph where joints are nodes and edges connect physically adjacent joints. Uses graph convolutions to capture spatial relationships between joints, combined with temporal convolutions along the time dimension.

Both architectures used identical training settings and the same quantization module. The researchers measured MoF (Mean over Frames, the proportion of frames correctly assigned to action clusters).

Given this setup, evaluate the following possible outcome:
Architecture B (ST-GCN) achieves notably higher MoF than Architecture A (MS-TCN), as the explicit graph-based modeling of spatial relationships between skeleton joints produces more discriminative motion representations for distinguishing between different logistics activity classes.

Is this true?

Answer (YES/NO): NO